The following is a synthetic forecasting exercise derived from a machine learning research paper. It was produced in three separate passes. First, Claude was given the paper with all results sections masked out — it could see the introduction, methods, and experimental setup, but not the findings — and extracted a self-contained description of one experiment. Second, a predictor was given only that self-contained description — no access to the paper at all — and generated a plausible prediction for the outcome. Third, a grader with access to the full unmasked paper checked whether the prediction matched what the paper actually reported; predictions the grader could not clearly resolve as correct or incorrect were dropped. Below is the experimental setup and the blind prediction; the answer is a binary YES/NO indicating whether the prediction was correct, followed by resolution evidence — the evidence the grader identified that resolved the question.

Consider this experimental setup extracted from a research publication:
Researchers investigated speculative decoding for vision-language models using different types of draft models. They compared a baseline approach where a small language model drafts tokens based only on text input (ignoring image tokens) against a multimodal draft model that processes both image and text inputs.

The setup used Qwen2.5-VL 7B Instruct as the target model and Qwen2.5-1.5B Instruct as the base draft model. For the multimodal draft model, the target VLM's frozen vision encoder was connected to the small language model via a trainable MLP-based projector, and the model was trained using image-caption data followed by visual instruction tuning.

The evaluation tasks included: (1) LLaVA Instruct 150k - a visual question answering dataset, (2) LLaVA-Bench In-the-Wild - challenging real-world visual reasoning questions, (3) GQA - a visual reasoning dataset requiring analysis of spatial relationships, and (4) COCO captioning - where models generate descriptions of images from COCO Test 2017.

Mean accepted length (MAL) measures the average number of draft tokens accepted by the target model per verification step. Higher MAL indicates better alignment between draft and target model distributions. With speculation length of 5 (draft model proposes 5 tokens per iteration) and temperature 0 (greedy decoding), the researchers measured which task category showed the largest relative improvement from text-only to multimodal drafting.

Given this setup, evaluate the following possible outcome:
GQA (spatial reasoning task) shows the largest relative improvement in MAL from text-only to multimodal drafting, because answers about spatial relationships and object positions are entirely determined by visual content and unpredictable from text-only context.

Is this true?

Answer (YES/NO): NO